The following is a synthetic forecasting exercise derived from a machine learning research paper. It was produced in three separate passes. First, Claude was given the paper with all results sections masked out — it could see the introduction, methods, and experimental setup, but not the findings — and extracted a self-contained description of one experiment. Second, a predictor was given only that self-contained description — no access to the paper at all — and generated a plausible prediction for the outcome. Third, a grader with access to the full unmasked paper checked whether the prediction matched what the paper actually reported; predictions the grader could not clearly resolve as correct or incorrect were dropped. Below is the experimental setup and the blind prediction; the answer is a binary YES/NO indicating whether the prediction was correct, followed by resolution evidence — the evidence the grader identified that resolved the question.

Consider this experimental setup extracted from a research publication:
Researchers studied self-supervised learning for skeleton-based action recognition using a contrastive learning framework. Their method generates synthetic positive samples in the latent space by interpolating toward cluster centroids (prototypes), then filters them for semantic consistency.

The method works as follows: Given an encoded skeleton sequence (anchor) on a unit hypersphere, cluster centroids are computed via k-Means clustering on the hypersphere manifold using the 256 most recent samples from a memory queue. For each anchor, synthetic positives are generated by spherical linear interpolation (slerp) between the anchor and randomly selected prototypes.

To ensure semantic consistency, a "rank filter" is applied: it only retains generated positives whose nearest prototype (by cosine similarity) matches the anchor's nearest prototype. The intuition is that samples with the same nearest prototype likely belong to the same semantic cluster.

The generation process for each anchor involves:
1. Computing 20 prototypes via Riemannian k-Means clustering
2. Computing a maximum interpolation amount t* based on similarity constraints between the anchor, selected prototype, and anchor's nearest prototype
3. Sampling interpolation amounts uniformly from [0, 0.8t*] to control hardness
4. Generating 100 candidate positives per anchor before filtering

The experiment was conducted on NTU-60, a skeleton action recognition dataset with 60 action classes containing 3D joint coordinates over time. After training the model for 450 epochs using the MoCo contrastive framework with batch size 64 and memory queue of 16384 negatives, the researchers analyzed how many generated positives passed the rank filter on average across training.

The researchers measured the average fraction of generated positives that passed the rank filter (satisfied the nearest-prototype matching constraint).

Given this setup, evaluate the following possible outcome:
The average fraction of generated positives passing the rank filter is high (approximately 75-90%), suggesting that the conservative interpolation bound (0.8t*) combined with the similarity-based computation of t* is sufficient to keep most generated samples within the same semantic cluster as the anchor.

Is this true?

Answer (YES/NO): NO